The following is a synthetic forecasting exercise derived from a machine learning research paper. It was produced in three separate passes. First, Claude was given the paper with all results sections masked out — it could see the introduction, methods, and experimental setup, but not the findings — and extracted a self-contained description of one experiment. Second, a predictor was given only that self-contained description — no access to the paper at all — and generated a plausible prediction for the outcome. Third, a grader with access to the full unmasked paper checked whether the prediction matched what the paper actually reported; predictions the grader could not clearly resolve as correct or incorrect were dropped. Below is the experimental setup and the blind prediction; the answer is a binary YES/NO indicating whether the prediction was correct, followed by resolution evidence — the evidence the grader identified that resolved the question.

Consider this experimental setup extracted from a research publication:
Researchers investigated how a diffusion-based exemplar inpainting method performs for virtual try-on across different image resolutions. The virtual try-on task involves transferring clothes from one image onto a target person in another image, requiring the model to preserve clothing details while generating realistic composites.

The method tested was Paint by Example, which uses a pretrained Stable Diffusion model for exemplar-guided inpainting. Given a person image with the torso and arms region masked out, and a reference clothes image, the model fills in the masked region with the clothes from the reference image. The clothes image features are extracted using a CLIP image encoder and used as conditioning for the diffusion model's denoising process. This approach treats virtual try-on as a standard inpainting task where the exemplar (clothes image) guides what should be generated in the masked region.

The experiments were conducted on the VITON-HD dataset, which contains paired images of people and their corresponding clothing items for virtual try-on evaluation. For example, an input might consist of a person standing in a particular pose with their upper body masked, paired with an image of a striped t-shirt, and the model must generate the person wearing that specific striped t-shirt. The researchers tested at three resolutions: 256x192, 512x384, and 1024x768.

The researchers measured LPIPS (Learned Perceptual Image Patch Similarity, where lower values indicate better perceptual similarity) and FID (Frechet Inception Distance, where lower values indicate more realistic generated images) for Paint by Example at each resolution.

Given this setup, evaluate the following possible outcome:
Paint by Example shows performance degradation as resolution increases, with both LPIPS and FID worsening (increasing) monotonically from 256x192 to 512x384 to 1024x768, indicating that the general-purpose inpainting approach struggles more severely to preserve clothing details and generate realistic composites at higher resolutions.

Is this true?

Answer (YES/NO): NO